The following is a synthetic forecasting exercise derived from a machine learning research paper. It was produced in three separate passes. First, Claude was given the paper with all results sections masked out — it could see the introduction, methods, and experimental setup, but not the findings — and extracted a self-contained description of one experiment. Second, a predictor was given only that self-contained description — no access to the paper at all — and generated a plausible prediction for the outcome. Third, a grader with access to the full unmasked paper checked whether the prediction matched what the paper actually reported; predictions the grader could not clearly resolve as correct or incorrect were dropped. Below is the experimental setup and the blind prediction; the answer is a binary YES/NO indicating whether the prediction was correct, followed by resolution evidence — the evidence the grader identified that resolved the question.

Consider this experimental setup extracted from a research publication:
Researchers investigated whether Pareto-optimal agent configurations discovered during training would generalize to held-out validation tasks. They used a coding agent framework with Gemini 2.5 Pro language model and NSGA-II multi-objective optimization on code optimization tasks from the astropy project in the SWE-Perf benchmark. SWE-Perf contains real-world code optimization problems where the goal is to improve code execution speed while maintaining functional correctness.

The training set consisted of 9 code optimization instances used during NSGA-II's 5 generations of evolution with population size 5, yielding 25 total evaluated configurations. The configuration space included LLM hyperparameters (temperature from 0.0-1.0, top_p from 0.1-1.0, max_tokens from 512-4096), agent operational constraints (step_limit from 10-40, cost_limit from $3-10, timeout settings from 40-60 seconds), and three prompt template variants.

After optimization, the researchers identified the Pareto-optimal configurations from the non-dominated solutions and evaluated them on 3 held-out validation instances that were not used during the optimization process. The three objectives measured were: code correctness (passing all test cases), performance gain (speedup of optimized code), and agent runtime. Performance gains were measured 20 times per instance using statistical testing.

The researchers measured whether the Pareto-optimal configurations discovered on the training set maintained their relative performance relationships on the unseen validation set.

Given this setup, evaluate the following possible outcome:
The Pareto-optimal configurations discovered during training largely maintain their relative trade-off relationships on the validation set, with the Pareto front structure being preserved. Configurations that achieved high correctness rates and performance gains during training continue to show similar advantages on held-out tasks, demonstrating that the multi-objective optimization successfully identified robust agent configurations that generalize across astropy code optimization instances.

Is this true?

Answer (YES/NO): YES